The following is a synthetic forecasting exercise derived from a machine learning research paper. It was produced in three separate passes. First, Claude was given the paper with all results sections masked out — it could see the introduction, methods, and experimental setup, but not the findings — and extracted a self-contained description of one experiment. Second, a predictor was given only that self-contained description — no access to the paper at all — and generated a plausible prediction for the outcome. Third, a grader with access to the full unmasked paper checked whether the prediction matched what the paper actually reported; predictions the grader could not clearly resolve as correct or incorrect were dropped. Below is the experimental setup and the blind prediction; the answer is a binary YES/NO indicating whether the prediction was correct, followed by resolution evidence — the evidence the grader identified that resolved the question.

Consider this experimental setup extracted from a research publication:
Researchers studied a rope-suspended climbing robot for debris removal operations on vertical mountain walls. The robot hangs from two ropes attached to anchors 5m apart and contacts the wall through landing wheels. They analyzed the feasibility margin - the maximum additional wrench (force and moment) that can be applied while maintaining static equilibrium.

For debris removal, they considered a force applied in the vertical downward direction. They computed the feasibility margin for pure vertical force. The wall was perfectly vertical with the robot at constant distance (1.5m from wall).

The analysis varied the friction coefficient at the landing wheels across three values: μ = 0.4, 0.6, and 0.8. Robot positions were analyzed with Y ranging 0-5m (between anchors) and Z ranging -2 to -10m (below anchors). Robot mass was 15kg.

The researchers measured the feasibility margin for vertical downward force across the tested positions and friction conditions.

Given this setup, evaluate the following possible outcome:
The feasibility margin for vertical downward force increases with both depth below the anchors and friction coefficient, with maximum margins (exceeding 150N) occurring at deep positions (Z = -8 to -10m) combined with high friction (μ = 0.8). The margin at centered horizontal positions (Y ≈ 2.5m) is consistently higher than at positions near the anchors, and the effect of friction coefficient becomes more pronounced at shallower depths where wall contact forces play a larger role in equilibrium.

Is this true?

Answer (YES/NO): NO